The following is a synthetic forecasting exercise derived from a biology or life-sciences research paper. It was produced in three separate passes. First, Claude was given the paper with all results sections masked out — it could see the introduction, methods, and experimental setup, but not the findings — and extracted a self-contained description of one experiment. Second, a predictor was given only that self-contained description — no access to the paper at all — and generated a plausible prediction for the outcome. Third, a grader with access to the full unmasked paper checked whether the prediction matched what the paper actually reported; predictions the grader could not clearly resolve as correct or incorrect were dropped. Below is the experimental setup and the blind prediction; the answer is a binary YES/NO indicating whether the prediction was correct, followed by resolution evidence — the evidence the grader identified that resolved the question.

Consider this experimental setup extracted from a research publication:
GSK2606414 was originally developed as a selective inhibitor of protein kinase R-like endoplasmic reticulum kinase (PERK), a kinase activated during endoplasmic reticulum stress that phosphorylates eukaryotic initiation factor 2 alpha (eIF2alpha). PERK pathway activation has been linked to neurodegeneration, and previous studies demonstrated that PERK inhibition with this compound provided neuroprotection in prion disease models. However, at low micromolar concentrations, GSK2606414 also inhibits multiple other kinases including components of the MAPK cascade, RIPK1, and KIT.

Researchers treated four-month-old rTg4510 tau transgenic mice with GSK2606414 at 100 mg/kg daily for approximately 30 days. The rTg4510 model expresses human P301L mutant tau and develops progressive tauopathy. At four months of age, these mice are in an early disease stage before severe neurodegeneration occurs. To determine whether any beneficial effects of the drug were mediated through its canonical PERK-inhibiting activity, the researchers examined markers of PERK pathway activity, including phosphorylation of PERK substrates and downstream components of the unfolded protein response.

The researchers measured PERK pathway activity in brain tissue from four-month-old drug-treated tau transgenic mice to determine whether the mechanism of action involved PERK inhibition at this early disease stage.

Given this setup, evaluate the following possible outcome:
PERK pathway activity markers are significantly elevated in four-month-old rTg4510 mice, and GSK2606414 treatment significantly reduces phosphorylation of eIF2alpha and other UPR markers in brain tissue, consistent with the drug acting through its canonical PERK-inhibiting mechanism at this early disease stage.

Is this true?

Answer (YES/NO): NO